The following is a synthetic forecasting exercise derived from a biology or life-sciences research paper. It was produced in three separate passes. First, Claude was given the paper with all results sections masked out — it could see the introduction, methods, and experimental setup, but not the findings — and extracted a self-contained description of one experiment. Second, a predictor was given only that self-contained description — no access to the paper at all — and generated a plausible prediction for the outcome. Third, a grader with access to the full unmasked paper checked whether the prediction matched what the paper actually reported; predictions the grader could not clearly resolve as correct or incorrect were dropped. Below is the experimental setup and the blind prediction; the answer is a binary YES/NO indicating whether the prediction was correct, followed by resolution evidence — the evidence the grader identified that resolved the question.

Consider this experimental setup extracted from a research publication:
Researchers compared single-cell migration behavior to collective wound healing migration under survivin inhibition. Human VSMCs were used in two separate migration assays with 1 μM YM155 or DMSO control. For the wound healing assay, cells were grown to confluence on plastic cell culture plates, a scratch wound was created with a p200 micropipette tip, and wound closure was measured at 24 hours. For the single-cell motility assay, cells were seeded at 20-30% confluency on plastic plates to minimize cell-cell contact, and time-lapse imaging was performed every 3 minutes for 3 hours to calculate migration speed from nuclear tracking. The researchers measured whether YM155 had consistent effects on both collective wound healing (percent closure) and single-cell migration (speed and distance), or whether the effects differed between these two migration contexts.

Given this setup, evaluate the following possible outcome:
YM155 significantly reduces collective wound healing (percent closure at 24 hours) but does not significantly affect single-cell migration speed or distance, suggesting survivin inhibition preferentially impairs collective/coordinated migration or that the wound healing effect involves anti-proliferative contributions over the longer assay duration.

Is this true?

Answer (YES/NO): NO